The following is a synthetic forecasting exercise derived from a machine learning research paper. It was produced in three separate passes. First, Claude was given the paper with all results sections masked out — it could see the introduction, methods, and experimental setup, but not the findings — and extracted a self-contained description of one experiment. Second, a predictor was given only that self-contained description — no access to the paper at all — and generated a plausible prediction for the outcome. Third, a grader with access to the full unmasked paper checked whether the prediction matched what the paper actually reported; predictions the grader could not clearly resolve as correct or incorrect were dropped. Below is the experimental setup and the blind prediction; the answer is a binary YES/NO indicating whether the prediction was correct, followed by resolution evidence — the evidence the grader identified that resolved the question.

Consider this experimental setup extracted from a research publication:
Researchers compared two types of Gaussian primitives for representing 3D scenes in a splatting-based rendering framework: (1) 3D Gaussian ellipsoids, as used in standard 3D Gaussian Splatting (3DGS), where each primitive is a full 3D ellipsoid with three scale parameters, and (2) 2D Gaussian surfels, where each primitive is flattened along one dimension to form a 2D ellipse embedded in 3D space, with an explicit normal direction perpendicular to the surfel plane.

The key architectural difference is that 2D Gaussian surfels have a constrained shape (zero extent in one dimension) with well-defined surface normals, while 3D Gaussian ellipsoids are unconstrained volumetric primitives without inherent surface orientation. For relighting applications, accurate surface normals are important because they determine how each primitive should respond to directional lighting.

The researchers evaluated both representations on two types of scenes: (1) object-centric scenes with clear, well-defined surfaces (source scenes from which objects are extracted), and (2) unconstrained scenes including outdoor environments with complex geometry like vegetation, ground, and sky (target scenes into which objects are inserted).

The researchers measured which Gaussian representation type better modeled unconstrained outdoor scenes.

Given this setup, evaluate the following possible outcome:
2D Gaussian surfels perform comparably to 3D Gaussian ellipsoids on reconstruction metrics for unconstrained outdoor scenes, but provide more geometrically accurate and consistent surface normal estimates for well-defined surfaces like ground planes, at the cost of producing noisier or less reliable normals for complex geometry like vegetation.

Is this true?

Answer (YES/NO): NO